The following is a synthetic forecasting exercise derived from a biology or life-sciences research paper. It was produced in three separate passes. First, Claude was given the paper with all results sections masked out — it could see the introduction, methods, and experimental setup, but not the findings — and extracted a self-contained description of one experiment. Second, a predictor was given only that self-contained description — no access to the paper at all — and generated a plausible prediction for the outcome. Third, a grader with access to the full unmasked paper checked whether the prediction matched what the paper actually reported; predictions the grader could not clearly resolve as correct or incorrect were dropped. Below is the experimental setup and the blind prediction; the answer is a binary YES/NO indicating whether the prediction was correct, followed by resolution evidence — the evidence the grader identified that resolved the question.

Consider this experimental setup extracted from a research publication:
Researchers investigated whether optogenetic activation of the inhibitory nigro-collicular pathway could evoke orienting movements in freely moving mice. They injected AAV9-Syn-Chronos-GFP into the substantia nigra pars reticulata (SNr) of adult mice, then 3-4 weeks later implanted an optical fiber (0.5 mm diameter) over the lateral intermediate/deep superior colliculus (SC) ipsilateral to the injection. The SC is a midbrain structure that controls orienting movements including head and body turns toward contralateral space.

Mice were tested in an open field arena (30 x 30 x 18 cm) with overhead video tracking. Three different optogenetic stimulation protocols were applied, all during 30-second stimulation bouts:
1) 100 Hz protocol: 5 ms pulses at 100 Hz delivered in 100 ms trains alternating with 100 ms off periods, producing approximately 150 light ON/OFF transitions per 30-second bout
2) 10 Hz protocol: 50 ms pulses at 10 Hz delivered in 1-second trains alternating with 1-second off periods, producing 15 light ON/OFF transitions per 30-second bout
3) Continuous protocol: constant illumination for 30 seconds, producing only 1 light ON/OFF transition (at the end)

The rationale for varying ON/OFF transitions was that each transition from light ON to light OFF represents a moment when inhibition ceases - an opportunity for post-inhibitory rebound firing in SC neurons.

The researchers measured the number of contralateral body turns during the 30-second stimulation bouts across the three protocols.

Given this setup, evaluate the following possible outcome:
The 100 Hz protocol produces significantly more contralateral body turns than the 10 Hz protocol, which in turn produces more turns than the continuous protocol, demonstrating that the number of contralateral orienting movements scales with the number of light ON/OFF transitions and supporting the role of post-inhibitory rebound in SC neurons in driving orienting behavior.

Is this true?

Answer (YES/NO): NO